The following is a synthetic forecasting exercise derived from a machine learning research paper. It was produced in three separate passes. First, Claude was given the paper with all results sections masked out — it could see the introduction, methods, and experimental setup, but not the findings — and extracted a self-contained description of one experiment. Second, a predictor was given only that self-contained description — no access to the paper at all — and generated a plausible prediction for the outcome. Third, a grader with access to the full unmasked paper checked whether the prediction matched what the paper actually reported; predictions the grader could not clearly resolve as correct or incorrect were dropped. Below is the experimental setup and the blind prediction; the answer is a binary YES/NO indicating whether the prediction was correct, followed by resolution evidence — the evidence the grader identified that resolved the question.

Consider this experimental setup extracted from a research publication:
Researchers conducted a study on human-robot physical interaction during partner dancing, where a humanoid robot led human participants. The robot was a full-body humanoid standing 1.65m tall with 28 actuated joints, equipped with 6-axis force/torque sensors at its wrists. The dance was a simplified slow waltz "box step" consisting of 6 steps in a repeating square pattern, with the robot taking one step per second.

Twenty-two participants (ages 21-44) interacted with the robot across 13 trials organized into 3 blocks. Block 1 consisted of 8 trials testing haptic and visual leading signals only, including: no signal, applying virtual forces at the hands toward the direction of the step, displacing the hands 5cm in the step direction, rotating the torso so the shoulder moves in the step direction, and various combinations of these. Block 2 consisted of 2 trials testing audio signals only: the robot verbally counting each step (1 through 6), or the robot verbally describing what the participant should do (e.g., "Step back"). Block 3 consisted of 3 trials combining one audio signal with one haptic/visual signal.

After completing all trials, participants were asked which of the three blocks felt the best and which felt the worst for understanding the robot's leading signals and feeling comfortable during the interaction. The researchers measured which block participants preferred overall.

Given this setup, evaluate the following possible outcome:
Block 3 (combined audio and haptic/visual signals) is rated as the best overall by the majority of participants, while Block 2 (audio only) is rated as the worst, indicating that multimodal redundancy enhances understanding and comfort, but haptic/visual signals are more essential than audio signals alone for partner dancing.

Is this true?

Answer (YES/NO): NO